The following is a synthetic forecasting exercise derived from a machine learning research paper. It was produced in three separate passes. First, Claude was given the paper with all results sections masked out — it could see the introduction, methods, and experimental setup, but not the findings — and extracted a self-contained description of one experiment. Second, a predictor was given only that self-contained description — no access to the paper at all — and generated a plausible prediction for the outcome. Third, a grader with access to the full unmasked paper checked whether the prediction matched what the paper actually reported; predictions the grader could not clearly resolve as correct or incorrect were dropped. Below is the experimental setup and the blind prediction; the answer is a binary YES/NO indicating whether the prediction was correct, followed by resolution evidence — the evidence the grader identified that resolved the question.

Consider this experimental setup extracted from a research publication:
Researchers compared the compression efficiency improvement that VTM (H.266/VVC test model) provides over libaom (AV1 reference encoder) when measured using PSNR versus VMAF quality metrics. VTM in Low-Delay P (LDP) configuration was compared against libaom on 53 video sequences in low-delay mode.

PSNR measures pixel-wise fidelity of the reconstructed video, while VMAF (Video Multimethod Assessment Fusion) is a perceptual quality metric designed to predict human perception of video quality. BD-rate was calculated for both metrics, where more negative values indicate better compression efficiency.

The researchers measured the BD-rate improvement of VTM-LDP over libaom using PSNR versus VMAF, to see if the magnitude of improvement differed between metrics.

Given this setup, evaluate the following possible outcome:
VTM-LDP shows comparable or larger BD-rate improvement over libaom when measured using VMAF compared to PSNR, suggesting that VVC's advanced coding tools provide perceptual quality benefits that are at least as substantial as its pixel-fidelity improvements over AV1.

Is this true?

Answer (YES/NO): YES